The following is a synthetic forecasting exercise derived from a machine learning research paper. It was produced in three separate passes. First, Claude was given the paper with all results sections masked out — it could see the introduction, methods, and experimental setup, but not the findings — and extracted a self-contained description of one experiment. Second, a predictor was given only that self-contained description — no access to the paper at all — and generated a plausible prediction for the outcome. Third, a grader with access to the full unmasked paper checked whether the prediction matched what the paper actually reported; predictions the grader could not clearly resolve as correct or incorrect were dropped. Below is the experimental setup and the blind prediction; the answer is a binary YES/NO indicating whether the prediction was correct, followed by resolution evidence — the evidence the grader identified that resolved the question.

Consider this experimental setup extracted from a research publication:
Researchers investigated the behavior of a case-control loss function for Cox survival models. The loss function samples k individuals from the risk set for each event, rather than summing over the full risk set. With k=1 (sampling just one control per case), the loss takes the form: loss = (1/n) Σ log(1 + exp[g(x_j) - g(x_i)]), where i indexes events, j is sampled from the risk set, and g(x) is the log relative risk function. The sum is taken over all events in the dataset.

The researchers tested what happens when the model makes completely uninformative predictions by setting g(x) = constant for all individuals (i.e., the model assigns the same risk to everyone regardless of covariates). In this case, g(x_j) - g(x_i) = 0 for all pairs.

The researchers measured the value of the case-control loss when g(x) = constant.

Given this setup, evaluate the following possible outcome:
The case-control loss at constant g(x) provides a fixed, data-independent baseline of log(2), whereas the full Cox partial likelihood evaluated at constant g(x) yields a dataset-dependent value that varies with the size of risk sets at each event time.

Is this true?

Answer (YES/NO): YES